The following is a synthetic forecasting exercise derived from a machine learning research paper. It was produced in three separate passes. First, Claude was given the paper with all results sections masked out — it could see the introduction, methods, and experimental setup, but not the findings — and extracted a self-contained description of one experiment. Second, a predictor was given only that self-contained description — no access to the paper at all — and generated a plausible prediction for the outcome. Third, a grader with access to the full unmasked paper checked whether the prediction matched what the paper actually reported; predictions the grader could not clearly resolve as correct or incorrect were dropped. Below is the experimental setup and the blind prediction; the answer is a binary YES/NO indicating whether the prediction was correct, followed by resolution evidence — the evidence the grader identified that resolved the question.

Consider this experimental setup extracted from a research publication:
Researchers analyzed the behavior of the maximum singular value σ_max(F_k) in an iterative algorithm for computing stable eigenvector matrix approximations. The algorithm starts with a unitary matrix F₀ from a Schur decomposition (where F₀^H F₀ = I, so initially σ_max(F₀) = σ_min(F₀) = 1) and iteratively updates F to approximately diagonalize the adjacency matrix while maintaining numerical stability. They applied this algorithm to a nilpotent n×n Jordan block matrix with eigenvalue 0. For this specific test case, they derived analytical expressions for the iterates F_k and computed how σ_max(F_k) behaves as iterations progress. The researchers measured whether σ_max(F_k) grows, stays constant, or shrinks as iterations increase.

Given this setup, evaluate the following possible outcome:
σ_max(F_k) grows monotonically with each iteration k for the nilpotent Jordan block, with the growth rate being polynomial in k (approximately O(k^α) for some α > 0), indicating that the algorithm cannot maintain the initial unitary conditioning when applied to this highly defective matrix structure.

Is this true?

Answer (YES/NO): NO